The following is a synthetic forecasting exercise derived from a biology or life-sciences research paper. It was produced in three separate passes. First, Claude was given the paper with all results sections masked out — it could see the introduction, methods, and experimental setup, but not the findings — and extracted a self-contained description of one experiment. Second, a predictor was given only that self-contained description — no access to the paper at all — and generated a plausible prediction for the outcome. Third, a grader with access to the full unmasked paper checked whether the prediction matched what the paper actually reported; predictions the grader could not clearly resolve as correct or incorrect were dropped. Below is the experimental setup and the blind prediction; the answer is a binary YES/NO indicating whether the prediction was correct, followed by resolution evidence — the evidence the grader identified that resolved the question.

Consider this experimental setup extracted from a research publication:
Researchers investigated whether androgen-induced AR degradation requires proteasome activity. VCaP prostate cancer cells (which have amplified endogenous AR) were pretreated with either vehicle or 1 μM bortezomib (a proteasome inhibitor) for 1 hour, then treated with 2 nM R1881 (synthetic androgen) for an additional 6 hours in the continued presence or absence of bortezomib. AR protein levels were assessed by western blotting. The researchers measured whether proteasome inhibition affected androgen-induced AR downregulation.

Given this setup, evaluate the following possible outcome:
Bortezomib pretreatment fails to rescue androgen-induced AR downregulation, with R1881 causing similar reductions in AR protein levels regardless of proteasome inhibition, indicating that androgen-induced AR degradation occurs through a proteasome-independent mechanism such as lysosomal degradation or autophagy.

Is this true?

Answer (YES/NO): NO